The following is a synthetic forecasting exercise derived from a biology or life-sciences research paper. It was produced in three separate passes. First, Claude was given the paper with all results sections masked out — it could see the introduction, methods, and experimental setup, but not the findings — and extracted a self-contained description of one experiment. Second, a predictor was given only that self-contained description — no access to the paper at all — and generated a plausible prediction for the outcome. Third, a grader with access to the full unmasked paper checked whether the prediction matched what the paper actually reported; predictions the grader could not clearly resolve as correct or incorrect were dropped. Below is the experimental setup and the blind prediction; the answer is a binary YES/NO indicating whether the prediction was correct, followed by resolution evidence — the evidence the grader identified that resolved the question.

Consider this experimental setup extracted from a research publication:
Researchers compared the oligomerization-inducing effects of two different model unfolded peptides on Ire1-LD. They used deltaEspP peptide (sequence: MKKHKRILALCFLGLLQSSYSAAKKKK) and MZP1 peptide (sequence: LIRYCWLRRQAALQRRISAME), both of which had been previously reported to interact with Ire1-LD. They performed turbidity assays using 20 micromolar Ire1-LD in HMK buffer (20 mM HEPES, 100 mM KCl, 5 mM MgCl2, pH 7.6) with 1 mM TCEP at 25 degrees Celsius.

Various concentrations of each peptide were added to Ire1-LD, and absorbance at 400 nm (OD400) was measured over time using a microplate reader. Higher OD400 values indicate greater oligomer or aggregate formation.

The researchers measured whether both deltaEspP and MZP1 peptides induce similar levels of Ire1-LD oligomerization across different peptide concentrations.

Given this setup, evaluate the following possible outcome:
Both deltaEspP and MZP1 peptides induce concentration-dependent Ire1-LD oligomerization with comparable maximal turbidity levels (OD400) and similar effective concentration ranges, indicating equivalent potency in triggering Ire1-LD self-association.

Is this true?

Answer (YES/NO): NO